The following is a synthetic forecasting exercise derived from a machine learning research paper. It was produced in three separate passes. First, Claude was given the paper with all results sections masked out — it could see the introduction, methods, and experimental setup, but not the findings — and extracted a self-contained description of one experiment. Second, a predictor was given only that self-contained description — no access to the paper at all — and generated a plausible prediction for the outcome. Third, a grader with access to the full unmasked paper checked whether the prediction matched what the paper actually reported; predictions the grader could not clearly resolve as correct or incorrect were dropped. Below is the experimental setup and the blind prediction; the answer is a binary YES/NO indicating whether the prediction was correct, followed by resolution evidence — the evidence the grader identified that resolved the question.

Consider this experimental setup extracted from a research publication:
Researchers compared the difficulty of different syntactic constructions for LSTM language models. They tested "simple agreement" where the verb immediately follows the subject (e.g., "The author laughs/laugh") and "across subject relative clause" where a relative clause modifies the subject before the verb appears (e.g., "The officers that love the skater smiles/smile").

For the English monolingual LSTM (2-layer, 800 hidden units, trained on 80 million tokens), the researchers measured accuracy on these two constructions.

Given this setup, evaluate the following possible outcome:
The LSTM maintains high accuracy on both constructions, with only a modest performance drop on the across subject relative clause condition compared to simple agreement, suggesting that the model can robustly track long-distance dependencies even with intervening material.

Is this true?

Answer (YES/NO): NO